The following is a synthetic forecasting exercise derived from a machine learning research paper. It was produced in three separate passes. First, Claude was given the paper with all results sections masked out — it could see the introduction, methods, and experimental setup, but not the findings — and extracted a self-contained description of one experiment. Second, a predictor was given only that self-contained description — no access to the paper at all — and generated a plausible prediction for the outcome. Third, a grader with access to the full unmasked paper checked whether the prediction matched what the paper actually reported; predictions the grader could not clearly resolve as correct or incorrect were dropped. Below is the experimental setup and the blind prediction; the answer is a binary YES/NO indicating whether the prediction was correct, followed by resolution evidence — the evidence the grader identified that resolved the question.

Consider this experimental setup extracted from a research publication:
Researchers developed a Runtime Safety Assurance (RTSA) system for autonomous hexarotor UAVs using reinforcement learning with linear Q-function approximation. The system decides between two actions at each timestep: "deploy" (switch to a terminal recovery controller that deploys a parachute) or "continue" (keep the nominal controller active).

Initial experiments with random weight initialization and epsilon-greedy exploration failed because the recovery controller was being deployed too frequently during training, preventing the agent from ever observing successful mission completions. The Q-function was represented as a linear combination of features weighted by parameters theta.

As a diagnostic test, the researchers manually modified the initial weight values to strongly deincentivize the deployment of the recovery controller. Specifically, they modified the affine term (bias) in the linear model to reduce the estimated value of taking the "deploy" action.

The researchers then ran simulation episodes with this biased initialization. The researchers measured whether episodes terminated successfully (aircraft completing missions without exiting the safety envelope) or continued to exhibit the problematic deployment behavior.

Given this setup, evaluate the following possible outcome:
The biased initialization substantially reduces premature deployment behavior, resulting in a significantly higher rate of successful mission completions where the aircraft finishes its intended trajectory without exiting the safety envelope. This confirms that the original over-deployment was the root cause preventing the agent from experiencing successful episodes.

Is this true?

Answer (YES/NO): YES